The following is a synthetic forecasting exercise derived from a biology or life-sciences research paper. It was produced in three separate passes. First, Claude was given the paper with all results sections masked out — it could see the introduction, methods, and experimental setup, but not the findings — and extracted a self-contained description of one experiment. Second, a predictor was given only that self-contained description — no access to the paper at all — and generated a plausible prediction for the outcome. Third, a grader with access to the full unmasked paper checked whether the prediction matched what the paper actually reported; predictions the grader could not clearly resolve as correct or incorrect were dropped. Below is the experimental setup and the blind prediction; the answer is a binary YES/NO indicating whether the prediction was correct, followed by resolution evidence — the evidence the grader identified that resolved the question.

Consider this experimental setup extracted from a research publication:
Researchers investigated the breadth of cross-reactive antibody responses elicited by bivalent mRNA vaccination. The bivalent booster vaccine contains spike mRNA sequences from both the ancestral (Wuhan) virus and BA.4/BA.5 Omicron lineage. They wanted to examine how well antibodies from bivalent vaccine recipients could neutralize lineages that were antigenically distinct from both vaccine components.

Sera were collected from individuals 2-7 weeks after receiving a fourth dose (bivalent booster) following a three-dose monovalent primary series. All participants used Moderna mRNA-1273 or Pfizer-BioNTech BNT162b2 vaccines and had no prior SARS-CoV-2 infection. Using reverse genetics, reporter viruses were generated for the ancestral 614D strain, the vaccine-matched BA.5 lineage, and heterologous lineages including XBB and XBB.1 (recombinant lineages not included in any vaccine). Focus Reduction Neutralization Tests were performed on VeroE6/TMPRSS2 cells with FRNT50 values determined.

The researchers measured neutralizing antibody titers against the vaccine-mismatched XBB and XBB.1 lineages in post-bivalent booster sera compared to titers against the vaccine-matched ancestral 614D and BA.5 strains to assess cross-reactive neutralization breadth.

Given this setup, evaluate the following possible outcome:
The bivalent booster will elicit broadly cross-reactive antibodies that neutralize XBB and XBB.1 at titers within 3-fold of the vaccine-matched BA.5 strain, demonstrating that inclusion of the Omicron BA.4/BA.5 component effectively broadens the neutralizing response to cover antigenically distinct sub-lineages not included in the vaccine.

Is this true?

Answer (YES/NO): NO